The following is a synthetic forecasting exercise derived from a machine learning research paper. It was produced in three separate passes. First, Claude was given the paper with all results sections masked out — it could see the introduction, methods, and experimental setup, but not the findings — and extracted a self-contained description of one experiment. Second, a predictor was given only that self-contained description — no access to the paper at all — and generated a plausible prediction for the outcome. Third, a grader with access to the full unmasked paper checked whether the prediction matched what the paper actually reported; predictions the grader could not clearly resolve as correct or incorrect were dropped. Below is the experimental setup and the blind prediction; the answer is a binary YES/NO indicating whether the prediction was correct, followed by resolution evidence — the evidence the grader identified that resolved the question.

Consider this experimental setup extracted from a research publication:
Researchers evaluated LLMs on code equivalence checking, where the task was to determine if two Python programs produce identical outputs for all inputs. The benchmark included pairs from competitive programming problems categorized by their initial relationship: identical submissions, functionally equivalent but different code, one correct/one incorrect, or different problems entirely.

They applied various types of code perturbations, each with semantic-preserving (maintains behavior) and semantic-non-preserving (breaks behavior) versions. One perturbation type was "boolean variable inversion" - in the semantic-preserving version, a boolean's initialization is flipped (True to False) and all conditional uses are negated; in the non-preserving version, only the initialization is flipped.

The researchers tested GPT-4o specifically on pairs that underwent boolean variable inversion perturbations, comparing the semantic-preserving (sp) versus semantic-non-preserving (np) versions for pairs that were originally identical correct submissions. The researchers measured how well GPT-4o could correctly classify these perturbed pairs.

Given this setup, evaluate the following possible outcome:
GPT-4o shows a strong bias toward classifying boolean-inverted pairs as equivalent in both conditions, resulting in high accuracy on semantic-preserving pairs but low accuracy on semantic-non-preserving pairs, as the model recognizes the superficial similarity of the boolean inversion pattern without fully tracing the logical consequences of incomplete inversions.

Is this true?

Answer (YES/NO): NO